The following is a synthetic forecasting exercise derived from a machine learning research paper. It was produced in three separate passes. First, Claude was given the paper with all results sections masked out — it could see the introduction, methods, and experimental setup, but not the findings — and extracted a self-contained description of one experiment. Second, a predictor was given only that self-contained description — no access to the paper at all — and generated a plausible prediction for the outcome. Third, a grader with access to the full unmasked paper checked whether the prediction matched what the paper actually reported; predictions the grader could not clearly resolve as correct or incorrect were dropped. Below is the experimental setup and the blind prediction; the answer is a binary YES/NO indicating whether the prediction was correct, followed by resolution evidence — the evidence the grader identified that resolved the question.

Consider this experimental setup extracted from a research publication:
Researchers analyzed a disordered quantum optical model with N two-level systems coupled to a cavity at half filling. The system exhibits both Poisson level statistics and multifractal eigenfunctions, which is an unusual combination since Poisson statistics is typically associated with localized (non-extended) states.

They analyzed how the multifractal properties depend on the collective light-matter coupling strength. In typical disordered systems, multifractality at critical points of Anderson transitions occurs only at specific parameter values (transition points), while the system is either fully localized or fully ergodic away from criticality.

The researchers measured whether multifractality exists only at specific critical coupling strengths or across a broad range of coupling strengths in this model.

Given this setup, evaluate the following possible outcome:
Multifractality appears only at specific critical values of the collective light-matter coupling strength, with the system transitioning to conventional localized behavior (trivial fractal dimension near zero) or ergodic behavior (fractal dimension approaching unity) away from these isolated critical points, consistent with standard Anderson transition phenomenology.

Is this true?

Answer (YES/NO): NO